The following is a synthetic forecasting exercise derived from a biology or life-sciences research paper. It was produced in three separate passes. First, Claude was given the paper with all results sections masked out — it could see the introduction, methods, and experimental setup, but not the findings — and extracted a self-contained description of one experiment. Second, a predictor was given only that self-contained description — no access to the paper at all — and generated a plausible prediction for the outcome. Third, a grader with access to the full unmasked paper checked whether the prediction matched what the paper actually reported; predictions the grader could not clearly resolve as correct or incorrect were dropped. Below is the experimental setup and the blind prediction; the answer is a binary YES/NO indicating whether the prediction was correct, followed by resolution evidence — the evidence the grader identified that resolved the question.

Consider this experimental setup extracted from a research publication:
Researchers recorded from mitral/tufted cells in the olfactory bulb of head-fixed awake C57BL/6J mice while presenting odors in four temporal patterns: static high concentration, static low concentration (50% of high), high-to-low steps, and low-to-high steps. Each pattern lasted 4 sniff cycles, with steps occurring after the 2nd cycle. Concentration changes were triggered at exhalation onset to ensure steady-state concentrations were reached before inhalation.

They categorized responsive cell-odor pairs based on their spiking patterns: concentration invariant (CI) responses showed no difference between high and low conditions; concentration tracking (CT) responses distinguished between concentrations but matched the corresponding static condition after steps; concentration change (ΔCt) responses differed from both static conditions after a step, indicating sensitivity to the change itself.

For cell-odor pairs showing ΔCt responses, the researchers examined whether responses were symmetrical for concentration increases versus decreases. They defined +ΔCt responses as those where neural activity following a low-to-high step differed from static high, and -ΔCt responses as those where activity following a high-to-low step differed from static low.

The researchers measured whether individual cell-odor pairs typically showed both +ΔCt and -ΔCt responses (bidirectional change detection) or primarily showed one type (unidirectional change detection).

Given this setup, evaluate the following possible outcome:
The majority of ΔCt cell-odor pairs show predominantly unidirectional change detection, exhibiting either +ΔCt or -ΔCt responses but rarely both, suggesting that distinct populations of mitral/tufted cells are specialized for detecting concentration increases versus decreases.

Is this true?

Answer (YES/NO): YES